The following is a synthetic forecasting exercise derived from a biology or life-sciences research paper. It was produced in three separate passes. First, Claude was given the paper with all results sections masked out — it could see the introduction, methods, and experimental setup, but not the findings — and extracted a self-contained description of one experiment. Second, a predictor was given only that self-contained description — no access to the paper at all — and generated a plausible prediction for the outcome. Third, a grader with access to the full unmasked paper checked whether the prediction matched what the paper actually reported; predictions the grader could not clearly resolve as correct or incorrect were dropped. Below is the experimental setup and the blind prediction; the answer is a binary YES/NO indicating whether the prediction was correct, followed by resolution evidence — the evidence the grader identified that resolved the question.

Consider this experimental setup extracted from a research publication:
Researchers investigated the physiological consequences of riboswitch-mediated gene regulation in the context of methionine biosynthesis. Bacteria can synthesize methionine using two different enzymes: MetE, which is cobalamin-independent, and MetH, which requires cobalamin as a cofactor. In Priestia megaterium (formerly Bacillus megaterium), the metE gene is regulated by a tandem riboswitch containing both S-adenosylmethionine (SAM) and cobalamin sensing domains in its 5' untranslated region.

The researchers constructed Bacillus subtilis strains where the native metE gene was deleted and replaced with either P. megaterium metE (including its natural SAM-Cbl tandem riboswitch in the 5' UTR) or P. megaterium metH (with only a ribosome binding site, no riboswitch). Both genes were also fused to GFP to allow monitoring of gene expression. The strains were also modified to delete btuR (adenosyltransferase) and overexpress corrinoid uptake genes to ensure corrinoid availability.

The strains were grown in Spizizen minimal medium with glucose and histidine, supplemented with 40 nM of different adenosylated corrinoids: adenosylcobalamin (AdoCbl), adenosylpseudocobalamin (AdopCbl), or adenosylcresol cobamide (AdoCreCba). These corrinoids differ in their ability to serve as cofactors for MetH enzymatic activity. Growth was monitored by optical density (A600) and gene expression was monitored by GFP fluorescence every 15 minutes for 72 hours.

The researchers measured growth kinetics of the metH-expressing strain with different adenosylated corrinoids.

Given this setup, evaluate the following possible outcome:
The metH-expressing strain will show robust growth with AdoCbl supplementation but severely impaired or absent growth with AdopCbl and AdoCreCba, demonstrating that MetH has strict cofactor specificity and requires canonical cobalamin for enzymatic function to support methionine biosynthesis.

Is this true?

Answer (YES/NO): NO